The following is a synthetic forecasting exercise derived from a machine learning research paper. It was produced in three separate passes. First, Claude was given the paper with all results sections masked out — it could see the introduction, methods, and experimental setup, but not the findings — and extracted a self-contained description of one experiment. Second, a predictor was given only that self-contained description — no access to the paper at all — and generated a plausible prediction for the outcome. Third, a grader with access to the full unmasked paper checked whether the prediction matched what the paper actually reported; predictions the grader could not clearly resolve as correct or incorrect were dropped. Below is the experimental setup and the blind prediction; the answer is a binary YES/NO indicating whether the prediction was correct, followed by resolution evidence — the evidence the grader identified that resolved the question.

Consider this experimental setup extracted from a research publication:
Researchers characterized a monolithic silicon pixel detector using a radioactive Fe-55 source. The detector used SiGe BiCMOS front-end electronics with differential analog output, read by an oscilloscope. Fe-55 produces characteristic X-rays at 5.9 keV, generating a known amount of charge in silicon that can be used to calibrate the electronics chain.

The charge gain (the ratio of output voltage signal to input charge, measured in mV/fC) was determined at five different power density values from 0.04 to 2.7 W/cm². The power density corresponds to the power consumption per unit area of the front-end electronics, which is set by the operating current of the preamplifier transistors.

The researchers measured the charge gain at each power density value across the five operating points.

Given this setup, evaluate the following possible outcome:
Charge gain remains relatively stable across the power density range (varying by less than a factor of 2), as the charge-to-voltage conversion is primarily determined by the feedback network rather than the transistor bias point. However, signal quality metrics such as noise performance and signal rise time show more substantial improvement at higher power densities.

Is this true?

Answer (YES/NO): NO